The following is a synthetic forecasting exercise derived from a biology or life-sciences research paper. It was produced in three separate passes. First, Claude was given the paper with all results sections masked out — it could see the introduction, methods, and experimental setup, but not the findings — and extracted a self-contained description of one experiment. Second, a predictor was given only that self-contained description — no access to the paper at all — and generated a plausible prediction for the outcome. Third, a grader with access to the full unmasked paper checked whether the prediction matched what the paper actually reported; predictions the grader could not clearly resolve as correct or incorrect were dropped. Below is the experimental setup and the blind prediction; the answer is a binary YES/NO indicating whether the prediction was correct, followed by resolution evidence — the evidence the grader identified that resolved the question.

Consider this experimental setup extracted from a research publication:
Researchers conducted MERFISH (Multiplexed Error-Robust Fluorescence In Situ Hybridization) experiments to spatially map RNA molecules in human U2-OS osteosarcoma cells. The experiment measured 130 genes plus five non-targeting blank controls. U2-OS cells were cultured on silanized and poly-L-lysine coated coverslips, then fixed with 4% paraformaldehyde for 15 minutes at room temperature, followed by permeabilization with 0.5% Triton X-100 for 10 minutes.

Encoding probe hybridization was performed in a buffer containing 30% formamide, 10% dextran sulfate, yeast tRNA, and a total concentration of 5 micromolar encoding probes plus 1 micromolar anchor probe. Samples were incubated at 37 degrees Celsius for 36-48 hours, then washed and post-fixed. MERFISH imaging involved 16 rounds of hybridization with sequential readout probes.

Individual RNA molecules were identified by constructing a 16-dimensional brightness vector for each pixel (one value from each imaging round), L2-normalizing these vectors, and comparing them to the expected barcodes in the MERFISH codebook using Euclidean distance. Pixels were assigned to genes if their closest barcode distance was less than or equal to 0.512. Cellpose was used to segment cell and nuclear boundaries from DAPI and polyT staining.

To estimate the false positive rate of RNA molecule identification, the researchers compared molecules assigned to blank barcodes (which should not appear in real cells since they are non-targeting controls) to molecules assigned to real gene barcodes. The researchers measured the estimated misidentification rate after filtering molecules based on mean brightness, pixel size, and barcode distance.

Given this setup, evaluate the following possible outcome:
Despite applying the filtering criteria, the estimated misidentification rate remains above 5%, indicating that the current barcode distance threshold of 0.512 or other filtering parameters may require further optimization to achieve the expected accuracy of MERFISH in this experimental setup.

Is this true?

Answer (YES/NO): NO